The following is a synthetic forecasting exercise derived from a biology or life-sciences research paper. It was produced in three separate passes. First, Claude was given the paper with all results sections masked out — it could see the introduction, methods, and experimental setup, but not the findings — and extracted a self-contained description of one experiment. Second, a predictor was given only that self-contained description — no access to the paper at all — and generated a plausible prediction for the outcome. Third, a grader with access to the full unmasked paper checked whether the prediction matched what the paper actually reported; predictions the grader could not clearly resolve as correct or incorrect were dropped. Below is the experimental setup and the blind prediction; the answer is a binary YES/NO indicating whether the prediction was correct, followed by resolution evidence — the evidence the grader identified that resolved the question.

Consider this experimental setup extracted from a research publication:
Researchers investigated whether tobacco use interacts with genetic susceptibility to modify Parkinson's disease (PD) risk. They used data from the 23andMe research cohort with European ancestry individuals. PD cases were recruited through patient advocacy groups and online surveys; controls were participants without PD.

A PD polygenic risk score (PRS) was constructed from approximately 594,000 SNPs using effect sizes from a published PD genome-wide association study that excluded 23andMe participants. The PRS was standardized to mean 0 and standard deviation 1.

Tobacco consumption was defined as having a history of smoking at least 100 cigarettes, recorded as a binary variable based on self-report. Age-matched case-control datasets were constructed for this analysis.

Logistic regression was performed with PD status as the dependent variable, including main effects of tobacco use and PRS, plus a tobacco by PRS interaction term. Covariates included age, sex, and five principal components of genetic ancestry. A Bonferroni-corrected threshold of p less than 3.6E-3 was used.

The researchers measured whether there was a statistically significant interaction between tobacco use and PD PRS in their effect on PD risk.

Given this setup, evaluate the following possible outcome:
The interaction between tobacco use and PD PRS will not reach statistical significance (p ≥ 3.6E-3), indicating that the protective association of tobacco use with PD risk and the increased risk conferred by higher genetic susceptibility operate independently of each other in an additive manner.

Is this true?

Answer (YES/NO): NO